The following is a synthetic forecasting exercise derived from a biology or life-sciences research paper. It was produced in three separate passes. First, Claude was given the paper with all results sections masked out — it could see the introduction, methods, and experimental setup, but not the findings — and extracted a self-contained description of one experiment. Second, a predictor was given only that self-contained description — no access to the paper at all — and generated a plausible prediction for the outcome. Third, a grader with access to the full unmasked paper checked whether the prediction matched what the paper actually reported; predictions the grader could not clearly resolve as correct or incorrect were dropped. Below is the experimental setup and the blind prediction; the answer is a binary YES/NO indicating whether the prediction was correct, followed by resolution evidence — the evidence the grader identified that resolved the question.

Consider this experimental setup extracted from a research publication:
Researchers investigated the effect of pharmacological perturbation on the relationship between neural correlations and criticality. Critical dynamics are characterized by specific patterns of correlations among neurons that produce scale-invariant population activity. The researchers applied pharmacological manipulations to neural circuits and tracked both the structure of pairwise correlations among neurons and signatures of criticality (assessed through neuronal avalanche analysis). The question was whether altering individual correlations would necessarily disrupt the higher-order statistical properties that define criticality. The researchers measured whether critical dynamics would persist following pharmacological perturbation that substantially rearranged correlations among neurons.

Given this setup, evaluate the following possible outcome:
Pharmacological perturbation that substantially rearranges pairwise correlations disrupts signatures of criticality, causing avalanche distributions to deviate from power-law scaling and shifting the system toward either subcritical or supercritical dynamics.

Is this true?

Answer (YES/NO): NO